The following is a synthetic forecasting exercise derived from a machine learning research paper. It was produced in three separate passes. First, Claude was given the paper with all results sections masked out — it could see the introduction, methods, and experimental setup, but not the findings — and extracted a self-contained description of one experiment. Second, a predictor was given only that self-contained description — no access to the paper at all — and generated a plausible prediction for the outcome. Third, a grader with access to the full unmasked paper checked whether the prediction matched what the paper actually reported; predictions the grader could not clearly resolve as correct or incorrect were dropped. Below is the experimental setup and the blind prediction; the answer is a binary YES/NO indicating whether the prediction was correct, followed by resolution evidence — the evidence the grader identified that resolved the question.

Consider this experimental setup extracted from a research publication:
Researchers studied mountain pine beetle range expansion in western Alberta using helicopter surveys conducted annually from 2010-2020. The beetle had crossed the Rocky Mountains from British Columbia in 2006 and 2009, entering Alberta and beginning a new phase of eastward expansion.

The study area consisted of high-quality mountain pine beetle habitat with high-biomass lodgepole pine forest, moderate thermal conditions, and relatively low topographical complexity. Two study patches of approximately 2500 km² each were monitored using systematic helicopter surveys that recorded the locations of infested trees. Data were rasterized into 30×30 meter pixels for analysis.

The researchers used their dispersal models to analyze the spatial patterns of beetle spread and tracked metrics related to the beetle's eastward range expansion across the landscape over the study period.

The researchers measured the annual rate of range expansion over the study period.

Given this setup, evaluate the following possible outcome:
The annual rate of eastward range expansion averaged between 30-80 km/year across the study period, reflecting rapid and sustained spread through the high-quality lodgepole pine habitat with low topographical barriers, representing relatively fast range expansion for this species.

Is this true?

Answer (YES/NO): NO